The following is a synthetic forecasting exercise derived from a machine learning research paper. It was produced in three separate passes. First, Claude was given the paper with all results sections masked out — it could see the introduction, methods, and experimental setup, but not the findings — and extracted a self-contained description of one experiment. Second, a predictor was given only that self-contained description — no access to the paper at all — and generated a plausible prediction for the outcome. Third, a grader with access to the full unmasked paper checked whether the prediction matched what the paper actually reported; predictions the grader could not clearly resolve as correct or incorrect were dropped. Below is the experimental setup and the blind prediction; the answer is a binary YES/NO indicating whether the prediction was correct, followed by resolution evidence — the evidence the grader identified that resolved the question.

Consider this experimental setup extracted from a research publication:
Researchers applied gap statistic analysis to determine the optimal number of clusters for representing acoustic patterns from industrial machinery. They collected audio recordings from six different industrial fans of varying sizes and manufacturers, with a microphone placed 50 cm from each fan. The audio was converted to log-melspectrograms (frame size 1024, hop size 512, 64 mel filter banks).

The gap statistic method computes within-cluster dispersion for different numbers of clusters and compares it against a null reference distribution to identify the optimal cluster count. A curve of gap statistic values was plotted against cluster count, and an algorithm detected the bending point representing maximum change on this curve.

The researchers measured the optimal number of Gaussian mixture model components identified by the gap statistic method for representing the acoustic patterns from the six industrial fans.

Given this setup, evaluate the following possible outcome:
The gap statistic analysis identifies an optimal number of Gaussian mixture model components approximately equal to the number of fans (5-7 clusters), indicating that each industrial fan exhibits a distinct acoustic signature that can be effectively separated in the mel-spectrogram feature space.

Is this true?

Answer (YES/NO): NO